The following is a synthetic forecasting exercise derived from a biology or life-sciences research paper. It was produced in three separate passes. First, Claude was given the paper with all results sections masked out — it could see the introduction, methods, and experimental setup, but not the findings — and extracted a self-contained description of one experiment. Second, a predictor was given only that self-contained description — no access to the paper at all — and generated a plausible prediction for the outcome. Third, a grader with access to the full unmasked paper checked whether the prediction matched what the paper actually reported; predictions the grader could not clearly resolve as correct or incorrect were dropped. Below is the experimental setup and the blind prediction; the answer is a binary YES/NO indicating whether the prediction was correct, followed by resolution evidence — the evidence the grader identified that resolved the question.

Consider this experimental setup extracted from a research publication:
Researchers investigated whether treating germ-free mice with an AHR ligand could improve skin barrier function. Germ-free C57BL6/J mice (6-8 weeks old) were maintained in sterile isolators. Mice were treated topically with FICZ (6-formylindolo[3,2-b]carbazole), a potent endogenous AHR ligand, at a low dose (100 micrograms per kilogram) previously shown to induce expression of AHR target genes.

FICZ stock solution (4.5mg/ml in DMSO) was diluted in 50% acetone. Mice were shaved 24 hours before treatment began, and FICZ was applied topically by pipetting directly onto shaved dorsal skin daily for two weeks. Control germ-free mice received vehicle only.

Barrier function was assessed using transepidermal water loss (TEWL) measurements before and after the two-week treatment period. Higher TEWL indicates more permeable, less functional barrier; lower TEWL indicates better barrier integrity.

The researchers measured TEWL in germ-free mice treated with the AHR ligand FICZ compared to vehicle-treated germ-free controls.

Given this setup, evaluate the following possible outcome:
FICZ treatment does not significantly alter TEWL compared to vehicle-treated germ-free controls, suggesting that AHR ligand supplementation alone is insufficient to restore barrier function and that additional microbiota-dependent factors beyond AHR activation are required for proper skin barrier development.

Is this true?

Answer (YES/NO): NO